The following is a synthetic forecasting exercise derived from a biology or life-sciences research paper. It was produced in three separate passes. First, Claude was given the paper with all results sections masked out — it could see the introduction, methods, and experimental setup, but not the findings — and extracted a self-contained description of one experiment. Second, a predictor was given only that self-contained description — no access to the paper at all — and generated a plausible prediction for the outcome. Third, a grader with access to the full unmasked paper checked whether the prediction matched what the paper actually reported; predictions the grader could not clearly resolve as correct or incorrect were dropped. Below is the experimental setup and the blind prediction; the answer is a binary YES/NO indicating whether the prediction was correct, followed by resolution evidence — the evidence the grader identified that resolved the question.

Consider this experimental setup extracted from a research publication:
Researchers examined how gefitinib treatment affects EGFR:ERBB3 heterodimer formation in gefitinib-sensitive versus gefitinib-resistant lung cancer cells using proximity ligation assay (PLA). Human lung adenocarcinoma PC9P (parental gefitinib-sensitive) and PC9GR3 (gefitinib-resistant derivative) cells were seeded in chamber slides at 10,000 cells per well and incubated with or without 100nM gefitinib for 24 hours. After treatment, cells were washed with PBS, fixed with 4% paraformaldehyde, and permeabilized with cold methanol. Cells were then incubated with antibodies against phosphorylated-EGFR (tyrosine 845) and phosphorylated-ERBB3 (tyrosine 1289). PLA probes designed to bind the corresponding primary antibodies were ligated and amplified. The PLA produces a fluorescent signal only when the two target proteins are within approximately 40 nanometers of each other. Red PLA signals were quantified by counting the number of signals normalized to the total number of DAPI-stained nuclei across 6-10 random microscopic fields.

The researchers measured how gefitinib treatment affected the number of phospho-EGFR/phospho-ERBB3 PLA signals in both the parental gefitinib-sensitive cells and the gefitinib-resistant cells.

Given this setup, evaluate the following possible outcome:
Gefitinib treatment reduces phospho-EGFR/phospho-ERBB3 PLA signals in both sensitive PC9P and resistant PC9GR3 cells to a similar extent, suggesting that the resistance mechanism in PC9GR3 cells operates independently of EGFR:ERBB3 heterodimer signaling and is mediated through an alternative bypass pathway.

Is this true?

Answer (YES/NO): NO